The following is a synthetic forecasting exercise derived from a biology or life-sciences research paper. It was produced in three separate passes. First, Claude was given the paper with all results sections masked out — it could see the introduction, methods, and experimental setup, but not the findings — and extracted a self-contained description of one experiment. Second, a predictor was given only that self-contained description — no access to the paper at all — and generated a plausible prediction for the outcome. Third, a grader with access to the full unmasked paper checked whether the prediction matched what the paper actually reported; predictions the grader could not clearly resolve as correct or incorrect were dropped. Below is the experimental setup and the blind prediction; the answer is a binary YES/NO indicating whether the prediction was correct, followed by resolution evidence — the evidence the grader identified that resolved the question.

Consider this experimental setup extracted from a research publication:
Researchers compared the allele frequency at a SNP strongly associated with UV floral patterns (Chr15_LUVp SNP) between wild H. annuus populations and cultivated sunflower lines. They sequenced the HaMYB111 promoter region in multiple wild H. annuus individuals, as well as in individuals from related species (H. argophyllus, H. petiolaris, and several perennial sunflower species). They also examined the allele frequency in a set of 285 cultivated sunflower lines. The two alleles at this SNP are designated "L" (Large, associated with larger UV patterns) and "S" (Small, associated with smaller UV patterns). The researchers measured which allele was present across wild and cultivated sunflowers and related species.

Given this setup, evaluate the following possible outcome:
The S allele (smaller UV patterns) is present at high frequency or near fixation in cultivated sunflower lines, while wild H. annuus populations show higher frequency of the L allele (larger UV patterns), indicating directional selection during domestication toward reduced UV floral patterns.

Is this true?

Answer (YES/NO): NO